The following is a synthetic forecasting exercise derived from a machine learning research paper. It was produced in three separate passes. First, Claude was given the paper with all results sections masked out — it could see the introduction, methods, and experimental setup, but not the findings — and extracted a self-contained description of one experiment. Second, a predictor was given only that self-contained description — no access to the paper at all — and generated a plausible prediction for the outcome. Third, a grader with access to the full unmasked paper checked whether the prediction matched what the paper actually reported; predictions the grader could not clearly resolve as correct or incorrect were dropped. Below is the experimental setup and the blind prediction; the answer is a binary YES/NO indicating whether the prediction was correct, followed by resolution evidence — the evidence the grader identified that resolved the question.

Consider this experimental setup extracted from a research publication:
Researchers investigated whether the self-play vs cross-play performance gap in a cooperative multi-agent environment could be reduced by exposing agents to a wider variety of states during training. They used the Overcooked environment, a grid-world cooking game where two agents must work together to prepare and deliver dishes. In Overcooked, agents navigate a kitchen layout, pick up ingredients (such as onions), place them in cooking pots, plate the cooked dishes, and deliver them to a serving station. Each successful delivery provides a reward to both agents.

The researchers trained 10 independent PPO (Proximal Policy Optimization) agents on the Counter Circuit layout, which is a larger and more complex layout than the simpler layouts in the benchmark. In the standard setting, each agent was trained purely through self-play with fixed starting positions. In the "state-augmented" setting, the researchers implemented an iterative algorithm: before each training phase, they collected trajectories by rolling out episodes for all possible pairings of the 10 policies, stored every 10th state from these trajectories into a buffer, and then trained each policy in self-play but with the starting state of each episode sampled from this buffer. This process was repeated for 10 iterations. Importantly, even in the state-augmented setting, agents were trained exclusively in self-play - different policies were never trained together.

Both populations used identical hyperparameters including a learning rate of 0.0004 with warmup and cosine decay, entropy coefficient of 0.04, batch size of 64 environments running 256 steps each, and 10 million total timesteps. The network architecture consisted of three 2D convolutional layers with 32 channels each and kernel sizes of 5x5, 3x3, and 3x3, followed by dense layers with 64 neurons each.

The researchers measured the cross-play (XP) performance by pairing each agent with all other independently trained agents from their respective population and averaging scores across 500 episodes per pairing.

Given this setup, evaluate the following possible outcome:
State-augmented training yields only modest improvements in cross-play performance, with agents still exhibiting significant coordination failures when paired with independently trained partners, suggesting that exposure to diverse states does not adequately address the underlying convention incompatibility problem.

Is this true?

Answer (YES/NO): NO